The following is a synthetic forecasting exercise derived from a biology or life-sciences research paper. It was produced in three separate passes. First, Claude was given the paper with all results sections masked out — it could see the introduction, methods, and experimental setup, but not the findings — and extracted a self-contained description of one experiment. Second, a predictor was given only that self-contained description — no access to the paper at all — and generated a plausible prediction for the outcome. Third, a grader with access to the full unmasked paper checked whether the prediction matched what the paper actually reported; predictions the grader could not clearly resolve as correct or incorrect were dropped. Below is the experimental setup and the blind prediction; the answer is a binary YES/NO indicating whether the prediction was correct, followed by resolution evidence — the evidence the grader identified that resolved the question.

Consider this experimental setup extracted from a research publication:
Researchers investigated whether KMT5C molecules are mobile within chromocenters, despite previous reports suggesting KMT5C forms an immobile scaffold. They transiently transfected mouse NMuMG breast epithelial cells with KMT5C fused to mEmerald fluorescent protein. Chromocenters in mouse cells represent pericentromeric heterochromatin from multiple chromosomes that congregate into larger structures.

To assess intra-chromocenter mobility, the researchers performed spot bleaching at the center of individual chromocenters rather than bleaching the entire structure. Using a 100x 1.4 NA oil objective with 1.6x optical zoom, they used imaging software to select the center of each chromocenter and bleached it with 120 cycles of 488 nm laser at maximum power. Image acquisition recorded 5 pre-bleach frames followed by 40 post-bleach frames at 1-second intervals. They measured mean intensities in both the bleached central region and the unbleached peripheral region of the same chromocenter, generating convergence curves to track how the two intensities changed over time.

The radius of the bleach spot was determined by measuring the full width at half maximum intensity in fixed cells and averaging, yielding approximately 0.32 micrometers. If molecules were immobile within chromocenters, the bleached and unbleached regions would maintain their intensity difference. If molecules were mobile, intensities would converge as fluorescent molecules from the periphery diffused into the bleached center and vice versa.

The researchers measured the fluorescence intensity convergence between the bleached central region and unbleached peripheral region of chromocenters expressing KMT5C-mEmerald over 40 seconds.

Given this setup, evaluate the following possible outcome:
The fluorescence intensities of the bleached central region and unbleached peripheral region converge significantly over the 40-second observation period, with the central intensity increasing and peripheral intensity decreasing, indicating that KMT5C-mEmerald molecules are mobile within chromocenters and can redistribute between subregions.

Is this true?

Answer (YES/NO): YES